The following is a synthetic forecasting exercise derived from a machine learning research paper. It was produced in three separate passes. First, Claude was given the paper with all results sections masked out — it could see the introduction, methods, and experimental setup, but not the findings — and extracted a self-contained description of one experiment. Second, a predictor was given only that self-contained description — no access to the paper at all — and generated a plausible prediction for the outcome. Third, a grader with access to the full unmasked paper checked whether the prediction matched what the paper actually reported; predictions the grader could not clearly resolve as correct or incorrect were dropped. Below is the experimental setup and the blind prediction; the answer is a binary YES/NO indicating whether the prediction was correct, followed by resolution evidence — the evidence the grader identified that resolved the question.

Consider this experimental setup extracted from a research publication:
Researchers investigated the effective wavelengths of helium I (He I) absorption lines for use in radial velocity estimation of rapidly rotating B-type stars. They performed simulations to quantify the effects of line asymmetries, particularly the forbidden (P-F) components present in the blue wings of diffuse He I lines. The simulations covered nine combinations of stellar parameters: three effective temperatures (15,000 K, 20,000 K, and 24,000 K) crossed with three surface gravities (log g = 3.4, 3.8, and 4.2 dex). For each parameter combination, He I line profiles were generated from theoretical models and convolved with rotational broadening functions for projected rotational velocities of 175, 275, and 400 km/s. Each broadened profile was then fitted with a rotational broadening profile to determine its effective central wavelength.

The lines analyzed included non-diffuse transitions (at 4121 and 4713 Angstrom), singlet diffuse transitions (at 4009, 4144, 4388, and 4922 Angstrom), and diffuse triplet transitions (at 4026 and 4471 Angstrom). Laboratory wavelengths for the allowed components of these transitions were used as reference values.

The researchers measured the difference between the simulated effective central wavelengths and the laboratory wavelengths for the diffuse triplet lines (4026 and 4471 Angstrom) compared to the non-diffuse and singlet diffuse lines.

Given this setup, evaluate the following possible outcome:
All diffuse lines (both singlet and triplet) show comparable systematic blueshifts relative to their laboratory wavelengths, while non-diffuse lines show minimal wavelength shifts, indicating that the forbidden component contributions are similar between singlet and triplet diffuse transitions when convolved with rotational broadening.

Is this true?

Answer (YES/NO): NO